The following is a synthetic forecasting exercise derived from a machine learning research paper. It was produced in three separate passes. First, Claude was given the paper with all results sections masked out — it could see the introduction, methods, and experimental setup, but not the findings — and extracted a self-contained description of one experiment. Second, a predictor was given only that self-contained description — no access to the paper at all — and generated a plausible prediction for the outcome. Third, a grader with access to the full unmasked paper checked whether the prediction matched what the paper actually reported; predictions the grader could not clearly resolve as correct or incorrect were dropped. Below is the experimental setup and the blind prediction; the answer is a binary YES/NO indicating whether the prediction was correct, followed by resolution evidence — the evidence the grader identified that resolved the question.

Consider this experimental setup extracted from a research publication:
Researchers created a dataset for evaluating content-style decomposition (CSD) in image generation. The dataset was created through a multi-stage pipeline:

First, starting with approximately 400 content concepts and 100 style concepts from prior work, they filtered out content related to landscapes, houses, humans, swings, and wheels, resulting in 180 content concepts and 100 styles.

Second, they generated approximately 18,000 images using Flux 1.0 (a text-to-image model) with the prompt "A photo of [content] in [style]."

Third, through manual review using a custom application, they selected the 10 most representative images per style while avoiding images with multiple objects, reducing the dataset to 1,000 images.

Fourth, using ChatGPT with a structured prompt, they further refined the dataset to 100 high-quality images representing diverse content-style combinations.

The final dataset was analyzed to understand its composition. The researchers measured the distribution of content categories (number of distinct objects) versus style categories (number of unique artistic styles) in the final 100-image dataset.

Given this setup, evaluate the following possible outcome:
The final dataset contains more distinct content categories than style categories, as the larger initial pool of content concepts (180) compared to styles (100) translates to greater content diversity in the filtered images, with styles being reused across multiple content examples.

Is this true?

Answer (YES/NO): YES